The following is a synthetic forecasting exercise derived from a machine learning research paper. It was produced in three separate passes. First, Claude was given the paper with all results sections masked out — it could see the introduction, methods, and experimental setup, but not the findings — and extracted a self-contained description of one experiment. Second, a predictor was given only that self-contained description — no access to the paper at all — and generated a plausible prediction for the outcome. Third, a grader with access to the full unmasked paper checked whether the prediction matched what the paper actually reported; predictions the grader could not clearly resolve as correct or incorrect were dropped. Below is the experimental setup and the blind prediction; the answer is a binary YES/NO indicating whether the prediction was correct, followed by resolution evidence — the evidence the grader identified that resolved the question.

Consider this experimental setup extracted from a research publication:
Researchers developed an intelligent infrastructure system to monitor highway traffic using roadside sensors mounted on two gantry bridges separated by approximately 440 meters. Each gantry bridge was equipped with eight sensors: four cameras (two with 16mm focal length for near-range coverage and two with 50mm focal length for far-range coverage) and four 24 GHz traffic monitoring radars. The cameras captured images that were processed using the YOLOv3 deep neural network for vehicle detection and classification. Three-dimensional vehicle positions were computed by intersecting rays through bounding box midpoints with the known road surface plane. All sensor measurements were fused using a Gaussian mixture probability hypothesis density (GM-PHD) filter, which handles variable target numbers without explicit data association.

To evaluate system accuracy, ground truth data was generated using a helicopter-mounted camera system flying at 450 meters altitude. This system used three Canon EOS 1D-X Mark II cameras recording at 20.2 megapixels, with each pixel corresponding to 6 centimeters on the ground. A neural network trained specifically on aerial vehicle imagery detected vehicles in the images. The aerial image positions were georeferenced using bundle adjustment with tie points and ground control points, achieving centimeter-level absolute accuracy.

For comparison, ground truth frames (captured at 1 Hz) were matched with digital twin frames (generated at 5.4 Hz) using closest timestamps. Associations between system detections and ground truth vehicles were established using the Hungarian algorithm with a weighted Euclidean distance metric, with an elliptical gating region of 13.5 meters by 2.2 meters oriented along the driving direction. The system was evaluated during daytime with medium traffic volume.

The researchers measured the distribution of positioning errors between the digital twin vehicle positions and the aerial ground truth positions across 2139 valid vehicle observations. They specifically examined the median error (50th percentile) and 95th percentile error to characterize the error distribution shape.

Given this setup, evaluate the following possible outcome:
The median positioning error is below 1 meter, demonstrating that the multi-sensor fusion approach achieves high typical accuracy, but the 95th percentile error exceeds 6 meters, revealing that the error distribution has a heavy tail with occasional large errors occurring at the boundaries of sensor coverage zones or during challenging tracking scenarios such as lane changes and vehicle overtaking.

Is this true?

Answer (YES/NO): NO